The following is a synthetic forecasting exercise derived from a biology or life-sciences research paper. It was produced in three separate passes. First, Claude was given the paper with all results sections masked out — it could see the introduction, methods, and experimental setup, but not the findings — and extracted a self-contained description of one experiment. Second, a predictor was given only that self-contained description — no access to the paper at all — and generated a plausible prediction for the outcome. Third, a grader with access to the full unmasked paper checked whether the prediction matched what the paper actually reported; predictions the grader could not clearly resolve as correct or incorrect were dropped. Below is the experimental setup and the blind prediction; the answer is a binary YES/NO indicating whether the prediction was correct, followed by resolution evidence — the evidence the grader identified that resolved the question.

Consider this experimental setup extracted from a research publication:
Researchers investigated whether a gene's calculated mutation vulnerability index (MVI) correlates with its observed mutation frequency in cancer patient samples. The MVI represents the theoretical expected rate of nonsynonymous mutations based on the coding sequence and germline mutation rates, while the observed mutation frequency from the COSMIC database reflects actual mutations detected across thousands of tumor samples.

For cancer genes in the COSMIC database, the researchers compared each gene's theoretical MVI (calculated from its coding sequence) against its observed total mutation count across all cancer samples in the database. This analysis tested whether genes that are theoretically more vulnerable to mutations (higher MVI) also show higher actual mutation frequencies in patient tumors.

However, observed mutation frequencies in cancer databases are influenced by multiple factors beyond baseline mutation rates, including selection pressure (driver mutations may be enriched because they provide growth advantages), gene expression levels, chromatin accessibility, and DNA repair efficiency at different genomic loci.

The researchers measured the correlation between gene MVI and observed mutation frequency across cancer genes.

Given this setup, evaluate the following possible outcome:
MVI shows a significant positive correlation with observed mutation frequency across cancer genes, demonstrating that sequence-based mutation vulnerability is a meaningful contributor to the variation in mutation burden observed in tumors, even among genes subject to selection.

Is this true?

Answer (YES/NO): YES